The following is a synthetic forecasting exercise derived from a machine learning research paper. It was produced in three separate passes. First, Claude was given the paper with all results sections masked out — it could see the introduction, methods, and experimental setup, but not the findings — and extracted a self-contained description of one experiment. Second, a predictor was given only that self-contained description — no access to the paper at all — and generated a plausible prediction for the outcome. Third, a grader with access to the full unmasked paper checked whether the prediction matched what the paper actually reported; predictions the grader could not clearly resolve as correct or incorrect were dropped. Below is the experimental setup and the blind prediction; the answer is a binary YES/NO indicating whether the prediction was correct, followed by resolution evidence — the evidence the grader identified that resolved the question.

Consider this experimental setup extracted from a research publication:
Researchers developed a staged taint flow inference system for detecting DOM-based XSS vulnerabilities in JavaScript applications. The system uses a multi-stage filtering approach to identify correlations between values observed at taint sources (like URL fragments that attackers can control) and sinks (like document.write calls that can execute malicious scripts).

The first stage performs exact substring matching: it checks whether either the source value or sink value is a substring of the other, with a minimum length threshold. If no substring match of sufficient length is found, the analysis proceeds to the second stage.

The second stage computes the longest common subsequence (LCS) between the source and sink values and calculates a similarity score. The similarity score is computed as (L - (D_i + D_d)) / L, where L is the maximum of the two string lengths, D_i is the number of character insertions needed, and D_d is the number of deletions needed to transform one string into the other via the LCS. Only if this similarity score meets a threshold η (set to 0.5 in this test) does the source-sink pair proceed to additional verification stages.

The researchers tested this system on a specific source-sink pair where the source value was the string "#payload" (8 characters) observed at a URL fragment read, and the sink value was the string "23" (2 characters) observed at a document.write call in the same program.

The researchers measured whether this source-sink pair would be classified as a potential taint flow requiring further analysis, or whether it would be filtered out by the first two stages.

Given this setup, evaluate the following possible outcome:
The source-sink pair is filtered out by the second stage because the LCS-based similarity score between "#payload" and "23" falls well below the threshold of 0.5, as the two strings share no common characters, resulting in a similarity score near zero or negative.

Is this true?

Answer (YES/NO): YES